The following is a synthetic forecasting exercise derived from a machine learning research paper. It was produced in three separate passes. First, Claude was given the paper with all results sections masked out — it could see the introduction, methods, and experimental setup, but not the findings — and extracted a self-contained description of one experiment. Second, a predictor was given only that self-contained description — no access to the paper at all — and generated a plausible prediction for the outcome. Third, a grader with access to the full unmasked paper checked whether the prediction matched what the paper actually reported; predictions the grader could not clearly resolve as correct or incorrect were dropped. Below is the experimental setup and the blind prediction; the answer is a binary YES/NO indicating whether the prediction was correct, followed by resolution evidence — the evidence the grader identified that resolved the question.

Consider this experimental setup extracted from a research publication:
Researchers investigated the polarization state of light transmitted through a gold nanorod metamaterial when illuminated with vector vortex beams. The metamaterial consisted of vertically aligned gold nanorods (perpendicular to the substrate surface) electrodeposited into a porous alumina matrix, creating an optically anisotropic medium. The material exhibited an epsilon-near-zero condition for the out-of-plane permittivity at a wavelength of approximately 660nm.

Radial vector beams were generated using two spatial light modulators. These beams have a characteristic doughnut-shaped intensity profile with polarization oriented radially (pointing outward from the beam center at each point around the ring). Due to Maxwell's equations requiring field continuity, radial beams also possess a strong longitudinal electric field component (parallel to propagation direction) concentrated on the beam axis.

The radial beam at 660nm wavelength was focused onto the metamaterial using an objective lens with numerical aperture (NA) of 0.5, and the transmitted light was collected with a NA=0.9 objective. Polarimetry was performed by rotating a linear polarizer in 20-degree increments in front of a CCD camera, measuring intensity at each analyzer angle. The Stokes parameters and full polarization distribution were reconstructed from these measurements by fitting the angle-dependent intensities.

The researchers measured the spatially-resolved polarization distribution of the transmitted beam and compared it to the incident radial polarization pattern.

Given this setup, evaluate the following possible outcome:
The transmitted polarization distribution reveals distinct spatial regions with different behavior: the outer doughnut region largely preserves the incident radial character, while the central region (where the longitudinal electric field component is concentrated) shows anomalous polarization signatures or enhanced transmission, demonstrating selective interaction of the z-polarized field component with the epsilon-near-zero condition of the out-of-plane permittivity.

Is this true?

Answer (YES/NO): NO